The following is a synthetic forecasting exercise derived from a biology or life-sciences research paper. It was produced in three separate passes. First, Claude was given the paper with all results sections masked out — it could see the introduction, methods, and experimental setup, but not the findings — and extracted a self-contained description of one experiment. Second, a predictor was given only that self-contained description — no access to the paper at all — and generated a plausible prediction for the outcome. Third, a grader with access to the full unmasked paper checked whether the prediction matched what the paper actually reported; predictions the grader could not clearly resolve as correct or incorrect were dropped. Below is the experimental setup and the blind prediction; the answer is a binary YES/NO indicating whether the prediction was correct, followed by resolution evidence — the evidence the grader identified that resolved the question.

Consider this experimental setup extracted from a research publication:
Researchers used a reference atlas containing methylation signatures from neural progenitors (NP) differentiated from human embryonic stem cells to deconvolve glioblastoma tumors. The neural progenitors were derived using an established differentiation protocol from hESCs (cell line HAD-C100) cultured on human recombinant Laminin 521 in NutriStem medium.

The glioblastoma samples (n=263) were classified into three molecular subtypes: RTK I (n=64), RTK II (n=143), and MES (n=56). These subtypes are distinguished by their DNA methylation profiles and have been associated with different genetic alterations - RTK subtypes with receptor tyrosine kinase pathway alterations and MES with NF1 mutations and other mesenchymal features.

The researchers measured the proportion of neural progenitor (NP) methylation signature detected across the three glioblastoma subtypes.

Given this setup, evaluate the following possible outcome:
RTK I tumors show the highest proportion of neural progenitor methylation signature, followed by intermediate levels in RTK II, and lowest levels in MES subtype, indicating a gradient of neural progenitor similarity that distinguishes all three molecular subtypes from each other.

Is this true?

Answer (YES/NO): NO